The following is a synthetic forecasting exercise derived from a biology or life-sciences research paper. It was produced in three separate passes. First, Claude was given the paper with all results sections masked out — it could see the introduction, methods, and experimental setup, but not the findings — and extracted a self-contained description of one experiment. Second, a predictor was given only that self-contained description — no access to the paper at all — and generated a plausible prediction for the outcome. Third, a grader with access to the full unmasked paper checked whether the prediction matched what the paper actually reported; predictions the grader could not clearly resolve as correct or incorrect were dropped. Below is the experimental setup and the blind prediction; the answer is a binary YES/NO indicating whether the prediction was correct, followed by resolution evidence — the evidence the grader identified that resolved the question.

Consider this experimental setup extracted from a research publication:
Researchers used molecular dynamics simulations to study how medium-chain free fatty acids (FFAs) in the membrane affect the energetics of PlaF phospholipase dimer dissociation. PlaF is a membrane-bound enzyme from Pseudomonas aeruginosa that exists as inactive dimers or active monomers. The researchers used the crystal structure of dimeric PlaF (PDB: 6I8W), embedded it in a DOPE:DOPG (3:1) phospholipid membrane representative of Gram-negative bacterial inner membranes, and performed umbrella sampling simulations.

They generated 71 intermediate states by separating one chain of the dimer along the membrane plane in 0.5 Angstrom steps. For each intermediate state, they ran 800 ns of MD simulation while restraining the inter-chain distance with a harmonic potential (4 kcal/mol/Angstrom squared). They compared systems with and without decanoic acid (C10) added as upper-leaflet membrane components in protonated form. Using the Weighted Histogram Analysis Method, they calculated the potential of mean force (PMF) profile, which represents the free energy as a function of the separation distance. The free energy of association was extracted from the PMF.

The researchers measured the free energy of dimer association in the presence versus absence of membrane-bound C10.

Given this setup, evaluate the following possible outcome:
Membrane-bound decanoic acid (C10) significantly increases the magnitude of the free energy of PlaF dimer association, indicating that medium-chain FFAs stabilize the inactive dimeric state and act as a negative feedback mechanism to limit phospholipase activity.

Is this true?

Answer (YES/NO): YES